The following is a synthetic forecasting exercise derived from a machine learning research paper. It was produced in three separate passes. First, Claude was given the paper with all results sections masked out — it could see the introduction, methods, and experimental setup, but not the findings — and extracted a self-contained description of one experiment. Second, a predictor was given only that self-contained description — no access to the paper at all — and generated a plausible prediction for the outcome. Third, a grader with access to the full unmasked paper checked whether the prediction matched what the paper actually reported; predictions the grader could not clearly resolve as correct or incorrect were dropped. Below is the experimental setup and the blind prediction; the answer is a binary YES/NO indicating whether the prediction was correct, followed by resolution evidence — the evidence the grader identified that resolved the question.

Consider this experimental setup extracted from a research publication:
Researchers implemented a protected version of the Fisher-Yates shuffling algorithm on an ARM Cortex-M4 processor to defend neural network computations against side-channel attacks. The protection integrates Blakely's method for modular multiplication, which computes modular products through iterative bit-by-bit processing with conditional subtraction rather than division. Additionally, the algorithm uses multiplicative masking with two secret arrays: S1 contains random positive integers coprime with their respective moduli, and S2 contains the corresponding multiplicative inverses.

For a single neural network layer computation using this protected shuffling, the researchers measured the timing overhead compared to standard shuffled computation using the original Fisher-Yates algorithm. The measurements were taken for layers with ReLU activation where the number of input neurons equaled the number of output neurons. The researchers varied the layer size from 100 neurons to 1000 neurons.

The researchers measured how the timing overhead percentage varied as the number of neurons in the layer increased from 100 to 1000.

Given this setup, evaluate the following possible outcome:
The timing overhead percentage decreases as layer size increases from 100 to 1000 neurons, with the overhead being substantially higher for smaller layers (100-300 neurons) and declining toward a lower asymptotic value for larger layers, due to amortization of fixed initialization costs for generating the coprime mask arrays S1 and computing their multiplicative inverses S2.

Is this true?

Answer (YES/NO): YES